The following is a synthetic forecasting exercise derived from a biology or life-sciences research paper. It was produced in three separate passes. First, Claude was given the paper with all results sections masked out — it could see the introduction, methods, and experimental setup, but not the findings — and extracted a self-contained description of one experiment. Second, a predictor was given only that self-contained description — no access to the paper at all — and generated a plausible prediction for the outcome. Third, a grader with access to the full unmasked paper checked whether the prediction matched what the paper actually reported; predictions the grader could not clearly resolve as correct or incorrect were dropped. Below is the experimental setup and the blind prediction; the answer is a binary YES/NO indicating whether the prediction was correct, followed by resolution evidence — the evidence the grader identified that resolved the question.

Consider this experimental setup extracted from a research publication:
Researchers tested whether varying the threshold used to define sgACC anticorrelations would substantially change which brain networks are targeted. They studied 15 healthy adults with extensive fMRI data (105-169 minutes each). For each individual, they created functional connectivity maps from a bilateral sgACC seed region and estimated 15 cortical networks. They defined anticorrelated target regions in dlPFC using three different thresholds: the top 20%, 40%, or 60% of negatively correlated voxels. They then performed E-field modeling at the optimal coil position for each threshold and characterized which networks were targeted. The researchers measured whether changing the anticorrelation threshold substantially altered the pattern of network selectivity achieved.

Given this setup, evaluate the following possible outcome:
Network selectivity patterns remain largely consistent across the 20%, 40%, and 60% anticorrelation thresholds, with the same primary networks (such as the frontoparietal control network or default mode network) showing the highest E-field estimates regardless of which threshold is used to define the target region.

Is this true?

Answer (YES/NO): NO